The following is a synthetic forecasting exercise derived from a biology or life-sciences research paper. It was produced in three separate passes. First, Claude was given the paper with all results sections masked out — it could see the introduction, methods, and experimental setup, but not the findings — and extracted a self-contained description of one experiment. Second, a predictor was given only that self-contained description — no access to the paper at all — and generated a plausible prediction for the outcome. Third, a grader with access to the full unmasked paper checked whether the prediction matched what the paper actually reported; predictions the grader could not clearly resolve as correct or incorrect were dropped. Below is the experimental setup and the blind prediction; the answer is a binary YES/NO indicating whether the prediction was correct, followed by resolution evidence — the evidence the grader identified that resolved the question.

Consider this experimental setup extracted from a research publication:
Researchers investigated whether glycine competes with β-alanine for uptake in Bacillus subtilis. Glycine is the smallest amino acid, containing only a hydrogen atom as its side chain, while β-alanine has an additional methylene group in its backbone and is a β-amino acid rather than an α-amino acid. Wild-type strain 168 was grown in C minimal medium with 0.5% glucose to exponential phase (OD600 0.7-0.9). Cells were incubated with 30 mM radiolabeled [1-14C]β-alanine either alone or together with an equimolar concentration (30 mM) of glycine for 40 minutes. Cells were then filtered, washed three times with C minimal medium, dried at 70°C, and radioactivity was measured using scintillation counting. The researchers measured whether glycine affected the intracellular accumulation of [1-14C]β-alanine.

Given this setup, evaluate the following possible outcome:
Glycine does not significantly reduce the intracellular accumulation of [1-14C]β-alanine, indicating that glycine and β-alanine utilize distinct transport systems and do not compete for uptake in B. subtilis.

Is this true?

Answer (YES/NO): YES